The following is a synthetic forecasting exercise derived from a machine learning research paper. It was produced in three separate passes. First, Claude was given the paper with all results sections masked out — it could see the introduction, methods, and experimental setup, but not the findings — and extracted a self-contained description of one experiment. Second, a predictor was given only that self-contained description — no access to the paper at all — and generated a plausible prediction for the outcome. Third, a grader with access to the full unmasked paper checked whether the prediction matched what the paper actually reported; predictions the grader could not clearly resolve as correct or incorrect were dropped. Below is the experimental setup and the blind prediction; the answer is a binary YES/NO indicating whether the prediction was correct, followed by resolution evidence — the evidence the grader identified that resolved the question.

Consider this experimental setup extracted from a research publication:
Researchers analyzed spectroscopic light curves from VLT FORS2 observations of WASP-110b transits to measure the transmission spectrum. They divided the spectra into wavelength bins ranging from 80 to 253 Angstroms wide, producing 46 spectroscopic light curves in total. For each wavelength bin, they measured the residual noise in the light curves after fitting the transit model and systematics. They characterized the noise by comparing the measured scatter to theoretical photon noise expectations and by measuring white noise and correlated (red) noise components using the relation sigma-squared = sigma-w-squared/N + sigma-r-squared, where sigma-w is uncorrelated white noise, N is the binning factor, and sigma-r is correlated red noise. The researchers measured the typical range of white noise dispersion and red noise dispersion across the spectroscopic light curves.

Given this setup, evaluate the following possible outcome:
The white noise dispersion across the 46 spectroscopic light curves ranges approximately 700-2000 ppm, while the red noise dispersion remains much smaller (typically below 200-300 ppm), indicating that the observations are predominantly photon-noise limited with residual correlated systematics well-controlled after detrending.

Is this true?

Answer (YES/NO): NO